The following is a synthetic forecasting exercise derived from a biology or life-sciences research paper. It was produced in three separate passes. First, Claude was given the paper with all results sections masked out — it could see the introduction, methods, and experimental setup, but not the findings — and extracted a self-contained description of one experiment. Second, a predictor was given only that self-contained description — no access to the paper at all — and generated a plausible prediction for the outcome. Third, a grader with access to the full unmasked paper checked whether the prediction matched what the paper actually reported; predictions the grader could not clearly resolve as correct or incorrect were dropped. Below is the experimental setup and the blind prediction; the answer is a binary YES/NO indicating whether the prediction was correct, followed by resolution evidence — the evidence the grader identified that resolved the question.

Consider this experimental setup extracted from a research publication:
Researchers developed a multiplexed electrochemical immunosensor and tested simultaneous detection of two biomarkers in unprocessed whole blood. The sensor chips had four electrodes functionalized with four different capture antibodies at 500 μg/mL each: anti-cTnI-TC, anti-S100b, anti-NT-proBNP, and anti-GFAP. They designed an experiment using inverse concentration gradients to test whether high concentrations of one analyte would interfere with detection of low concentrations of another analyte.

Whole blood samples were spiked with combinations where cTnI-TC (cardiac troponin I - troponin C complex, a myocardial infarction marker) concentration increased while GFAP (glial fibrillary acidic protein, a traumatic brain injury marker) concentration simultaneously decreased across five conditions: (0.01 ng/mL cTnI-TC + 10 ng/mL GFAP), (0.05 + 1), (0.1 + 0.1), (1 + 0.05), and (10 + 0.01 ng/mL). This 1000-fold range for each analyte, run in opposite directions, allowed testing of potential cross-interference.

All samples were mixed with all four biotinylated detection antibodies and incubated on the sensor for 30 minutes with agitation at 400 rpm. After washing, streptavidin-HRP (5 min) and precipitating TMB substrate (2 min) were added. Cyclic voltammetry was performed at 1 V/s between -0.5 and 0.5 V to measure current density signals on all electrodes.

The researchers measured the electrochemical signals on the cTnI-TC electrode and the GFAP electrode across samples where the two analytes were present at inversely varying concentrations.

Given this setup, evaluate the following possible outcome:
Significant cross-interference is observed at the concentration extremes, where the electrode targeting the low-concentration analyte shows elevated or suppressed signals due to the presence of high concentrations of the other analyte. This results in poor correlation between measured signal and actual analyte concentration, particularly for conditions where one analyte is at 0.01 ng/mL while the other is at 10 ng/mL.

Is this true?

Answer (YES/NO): NO